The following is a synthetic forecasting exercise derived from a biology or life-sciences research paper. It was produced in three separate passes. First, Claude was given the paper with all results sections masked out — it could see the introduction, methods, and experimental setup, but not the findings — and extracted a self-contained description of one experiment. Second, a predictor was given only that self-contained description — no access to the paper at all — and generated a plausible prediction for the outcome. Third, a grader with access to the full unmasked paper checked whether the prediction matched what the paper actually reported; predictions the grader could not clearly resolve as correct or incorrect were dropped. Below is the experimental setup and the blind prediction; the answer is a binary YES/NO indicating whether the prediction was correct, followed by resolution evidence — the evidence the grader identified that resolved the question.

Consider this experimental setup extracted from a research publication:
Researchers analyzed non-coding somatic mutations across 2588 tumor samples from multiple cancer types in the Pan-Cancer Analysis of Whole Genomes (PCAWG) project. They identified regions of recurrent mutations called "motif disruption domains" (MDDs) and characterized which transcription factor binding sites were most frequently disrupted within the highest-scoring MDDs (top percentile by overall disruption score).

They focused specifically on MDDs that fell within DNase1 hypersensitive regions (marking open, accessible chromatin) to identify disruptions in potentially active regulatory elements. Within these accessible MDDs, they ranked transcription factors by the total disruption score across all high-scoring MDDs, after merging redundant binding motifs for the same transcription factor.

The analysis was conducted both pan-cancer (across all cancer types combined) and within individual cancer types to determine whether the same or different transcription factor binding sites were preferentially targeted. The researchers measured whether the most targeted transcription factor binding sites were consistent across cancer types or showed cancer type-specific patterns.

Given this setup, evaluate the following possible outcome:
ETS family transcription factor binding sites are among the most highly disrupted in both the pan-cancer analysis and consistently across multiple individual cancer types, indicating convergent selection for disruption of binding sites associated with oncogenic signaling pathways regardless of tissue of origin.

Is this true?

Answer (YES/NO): YES